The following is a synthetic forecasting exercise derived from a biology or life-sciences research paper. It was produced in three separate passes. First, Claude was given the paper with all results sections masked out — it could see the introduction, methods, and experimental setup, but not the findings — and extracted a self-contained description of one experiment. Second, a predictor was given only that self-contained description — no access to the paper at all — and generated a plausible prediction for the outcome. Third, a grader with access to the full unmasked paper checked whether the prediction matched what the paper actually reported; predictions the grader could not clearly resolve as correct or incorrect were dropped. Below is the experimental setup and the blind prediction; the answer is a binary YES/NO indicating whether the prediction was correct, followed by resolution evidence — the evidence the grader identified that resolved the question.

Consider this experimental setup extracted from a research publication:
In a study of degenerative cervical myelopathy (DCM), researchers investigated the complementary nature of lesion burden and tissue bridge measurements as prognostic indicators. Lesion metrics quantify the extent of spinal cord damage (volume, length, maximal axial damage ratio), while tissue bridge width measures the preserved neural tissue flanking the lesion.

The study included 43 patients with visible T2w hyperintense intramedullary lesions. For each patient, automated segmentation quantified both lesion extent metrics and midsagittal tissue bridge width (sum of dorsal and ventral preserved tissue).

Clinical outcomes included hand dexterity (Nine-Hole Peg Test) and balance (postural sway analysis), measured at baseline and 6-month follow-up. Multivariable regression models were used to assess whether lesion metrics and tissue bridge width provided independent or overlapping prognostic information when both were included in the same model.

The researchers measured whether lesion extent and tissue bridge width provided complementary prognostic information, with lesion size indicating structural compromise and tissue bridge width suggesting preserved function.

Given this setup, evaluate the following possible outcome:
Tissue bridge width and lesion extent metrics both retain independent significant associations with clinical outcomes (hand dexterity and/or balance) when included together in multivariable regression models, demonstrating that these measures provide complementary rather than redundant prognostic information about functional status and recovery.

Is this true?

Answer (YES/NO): NO